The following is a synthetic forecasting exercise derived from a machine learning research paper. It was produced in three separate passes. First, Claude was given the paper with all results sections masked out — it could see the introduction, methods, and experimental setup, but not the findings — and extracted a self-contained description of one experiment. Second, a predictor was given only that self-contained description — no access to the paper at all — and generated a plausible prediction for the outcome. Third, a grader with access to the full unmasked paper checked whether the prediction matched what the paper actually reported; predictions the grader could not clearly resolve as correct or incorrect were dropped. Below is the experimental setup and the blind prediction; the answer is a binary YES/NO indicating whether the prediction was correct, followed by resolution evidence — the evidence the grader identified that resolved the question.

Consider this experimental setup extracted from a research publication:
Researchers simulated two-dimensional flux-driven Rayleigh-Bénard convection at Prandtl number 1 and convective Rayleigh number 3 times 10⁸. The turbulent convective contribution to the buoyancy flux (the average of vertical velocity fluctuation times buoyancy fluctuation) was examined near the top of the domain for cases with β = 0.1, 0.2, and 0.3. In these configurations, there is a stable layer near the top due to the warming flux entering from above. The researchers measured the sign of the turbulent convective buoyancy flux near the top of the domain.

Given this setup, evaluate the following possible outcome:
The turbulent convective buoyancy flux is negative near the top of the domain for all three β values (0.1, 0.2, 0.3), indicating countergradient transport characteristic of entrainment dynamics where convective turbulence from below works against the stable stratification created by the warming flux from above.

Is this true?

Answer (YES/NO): YES